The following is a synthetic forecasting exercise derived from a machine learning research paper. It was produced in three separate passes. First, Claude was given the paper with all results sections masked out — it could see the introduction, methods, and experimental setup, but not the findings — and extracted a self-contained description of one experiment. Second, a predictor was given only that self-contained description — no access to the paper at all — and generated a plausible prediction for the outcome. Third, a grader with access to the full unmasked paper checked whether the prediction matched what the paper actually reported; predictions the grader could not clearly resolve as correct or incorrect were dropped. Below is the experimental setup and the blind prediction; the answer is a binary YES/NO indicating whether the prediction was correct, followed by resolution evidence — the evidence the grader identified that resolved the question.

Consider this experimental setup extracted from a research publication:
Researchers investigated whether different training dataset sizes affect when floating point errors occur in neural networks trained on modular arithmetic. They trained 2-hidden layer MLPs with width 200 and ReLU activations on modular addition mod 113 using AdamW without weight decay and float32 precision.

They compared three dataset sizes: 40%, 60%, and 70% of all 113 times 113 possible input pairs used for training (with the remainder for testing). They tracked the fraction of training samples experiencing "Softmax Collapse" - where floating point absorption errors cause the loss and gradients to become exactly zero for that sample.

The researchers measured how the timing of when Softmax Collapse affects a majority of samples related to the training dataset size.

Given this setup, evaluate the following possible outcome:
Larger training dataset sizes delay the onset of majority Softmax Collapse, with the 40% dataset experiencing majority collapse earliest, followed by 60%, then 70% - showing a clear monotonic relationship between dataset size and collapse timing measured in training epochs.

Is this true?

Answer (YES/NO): YES